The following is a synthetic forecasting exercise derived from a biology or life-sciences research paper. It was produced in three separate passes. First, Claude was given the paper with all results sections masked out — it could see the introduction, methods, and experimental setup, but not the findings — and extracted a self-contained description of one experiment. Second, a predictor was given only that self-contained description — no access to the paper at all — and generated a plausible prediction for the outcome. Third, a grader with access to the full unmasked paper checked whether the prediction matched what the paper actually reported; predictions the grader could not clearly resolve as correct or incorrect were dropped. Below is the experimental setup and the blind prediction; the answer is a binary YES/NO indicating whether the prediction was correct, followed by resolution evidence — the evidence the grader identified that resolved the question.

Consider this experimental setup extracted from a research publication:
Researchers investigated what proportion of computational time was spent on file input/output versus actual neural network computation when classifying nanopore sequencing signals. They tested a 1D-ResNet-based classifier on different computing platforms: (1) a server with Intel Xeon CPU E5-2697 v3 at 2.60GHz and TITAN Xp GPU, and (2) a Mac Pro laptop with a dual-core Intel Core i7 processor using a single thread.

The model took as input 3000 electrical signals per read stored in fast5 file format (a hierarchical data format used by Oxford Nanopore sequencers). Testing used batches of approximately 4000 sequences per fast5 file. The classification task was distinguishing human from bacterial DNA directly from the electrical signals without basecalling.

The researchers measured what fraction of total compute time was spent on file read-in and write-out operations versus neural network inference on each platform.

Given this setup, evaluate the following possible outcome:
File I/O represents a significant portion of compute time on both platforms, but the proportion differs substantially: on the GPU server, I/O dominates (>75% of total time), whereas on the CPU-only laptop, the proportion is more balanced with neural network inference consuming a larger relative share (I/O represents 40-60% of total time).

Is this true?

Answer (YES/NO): NO